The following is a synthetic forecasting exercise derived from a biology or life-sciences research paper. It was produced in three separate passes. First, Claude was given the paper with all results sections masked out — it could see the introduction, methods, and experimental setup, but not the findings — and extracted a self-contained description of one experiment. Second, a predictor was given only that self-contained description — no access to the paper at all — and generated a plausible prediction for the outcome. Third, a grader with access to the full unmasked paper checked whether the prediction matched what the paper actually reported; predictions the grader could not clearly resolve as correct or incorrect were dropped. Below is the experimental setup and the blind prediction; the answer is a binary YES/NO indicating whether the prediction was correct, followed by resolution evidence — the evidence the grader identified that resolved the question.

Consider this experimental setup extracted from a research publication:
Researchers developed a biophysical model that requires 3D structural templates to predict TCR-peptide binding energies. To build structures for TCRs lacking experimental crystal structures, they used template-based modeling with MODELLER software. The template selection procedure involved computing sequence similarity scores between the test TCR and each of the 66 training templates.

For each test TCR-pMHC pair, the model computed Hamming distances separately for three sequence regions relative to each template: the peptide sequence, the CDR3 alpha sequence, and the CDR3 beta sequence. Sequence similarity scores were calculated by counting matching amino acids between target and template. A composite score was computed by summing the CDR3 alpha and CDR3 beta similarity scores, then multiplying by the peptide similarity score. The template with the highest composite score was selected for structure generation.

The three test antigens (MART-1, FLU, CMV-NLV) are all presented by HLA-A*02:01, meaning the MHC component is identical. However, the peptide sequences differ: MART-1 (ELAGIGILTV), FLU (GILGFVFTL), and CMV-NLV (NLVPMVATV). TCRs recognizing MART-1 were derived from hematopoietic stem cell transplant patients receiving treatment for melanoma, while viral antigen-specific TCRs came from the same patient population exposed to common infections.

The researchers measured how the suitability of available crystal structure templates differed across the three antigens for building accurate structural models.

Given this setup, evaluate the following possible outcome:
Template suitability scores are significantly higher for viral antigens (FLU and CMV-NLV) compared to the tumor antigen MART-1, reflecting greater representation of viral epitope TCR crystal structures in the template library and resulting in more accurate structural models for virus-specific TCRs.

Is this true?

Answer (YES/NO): NO